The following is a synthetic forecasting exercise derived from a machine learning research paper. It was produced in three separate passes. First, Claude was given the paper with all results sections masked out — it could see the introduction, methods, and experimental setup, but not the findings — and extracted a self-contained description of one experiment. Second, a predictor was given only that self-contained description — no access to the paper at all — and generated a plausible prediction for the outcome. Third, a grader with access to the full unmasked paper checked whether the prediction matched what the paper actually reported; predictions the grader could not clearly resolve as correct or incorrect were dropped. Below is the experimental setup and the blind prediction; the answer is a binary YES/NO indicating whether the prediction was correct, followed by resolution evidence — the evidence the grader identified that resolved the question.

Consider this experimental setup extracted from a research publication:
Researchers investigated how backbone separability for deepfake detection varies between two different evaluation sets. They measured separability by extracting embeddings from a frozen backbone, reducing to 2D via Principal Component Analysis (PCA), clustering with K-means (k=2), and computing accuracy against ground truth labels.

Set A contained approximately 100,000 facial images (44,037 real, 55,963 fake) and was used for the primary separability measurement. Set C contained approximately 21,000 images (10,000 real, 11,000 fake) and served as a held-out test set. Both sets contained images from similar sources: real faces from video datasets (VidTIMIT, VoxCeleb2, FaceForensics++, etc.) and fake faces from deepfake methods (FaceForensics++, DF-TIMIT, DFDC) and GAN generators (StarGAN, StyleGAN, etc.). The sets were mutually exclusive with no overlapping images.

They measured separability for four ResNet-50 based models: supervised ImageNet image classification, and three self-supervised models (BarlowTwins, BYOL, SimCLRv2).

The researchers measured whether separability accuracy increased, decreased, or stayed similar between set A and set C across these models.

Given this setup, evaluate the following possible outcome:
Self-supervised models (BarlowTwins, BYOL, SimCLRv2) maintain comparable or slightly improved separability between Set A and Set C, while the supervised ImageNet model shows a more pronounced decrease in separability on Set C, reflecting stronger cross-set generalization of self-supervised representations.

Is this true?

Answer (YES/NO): NO